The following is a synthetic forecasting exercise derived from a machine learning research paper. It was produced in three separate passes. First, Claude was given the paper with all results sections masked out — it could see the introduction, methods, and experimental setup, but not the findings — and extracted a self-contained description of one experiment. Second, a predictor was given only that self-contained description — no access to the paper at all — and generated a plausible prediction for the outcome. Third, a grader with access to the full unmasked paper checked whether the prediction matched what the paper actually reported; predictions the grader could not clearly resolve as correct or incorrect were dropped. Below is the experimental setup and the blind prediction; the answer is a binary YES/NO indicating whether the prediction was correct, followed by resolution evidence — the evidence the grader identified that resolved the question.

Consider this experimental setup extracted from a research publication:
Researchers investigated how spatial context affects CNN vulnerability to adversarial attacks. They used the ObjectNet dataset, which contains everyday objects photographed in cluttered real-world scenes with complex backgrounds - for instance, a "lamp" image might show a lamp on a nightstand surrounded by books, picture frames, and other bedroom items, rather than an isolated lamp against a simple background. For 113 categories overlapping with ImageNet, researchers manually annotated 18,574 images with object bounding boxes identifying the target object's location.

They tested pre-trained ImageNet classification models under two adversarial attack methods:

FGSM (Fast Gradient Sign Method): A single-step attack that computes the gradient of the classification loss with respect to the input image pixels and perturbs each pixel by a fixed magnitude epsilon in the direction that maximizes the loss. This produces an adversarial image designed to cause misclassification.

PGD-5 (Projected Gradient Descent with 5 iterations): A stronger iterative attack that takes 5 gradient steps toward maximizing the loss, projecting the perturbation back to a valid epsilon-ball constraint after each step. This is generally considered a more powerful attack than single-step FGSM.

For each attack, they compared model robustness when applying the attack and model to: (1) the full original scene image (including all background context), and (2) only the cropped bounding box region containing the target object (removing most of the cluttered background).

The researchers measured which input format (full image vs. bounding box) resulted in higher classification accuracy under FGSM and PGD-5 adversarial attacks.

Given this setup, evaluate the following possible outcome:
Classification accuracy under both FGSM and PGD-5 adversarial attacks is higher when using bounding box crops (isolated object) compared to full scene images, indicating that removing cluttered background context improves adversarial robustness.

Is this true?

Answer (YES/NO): YES